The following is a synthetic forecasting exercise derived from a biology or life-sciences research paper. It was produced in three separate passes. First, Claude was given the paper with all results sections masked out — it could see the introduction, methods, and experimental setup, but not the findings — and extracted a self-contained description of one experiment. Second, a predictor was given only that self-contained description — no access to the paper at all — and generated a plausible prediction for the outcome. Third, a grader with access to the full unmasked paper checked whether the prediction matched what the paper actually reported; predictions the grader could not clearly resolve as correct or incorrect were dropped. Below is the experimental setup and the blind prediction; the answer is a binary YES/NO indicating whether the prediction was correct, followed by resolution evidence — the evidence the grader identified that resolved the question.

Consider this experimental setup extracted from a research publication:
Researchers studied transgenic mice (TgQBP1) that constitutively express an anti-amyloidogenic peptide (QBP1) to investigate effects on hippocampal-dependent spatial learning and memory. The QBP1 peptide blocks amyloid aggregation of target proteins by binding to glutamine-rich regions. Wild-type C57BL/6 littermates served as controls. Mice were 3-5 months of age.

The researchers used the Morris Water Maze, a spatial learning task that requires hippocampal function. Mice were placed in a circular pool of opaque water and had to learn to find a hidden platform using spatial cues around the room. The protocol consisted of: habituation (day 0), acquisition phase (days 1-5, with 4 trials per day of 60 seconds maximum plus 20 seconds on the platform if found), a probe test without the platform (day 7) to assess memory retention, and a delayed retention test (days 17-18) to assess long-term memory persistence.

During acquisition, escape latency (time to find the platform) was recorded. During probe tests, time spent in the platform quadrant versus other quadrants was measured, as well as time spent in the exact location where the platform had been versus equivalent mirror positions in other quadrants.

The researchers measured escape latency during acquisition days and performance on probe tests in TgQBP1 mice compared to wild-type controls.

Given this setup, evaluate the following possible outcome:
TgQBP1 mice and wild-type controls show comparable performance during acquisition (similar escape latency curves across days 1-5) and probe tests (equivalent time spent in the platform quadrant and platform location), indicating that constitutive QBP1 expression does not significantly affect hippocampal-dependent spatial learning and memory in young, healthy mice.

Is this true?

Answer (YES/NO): NO